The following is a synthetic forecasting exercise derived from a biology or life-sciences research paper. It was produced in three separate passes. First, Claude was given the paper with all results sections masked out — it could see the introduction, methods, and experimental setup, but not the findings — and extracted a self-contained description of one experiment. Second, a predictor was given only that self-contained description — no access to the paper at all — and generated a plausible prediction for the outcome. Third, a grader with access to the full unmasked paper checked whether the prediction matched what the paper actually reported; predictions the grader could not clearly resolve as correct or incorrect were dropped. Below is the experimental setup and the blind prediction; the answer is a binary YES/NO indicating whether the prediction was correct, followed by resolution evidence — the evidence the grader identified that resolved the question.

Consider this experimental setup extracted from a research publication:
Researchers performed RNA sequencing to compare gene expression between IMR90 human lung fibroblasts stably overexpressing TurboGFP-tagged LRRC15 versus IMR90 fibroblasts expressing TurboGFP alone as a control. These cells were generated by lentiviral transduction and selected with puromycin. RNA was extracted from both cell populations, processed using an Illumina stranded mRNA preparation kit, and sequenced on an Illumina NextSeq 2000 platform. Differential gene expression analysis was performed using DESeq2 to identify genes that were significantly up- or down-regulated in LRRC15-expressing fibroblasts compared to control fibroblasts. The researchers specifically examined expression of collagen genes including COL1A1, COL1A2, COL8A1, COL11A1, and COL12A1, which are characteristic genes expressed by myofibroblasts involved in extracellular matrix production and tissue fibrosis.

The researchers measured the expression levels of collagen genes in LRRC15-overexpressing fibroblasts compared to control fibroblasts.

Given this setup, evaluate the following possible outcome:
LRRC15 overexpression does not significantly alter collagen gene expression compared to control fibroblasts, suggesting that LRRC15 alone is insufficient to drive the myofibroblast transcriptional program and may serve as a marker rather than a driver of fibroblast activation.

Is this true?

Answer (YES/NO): NO